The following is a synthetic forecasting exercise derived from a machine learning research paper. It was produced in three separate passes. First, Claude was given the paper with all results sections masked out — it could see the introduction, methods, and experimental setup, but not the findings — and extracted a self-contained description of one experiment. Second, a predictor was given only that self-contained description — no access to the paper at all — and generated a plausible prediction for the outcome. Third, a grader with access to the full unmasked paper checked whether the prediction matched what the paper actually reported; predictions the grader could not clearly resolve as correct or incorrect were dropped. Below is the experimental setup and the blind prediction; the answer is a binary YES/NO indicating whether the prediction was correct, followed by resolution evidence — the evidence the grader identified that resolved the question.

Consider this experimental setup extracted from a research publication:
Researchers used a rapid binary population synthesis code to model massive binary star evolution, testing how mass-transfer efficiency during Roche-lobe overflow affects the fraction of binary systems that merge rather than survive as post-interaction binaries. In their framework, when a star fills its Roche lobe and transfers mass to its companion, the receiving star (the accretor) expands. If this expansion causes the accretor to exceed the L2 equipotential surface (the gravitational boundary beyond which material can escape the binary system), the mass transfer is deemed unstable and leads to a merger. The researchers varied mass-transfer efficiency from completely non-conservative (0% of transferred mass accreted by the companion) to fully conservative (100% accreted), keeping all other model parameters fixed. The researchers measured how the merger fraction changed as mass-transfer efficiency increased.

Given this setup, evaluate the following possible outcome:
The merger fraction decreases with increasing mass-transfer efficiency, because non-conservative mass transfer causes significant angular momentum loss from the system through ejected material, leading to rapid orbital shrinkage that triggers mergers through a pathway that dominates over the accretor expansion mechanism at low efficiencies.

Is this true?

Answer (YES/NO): NO